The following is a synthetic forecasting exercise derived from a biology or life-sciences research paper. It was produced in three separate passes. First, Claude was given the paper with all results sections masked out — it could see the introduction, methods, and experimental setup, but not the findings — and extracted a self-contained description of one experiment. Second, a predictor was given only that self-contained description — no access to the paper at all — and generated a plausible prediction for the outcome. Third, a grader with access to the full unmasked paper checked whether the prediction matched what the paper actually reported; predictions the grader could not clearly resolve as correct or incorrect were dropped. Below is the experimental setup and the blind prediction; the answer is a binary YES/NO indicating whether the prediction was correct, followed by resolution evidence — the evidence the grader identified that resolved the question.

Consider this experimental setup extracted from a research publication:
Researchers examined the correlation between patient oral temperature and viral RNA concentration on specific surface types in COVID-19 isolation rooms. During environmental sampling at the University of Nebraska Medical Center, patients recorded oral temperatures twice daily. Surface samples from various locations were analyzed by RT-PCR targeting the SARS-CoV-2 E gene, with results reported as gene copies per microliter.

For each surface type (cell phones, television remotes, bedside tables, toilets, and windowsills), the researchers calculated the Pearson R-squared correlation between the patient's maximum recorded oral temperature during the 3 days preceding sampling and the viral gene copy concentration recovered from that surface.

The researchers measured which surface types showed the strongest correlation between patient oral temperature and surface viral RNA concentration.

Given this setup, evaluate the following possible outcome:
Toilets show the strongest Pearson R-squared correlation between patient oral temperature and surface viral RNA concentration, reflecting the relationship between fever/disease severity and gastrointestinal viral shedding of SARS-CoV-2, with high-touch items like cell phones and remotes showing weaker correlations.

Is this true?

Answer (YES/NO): NO